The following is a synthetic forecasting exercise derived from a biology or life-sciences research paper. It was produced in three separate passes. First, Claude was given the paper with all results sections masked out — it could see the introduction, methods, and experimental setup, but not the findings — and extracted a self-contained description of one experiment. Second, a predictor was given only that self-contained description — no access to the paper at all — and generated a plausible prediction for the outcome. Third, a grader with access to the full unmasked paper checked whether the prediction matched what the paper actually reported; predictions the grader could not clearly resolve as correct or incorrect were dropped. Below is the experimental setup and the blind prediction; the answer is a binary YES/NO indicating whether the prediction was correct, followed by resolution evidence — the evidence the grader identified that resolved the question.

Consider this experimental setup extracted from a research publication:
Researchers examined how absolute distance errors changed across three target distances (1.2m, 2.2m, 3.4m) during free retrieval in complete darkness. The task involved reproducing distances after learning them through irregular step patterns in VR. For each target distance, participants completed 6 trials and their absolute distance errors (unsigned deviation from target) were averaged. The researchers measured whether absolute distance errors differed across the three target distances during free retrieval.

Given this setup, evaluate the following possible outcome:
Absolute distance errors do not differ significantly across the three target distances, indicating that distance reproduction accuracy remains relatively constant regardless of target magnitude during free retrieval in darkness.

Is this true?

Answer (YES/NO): NO